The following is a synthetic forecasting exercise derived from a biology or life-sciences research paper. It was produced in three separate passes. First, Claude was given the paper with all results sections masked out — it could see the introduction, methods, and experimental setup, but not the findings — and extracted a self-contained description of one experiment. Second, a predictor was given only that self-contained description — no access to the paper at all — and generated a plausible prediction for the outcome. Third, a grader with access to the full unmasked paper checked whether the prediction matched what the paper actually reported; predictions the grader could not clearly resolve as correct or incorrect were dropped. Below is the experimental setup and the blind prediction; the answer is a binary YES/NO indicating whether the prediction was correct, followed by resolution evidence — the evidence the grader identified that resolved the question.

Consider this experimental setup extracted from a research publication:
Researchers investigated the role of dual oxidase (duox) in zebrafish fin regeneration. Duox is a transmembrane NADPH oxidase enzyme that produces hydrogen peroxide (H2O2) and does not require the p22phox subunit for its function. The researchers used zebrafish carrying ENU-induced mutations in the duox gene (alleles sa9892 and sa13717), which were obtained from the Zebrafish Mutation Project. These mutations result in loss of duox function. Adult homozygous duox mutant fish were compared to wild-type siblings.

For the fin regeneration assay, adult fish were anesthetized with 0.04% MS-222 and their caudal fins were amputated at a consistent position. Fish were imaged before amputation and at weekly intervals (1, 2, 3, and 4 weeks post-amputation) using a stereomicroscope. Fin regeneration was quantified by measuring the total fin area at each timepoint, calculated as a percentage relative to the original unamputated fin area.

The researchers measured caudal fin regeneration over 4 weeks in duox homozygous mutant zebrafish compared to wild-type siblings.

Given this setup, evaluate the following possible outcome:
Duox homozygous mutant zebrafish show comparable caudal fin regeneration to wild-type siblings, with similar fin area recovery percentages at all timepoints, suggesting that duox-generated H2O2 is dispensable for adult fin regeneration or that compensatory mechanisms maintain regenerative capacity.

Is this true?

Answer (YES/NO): NO